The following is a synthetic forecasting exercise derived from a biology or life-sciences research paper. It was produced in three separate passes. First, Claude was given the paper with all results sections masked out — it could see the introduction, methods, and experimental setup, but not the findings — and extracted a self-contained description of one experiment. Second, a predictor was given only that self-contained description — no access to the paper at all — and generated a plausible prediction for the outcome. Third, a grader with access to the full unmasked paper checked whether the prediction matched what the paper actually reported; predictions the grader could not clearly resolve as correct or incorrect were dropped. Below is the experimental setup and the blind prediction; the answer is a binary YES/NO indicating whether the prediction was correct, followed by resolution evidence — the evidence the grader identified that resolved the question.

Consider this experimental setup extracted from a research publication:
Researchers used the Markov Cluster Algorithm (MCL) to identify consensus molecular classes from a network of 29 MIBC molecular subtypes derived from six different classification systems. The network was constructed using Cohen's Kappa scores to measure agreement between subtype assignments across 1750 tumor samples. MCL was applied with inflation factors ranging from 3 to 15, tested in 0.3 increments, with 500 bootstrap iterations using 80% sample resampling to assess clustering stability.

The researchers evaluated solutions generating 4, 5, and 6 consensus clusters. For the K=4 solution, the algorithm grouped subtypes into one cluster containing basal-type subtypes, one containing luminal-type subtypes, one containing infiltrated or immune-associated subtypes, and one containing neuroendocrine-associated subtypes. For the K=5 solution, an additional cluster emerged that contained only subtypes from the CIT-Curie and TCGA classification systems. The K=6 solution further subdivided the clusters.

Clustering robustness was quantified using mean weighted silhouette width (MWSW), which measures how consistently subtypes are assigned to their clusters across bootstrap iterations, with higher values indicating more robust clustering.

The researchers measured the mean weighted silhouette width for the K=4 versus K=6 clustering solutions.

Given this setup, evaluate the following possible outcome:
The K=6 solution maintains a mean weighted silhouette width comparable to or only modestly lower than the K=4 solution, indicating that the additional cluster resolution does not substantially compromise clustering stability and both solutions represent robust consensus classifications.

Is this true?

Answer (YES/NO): YES